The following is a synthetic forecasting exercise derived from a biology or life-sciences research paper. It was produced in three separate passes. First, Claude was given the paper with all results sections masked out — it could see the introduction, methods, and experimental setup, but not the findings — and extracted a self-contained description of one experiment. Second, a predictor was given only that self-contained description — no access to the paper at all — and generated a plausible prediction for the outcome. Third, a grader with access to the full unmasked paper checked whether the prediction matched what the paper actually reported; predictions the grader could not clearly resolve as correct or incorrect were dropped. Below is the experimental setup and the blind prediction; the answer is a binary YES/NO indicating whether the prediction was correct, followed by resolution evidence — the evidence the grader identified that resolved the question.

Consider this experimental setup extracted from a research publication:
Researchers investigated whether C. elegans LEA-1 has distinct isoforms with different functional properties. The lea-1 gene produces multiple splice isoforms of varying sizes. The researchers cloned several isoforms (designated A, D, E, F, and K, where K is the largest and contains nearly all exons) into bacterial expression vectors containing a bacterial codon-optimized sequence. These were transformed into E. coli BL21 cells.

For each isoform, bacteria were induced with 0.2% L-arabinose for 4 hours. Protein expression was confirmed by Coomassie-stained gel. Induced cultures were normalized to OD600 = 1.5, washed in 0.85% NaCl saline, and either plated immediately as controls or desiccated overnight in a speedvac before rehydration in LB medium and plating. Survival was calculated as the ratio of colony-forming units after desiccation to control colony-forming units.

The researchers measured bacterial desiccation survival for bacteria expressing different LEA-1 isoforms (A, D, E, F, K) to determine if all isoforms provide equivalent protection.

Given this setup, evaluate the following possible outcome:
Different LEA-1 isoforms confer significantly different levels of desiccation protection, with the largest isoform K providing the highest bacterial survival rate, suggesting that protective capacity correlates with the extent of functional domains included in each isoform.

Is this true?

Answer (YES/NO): NO